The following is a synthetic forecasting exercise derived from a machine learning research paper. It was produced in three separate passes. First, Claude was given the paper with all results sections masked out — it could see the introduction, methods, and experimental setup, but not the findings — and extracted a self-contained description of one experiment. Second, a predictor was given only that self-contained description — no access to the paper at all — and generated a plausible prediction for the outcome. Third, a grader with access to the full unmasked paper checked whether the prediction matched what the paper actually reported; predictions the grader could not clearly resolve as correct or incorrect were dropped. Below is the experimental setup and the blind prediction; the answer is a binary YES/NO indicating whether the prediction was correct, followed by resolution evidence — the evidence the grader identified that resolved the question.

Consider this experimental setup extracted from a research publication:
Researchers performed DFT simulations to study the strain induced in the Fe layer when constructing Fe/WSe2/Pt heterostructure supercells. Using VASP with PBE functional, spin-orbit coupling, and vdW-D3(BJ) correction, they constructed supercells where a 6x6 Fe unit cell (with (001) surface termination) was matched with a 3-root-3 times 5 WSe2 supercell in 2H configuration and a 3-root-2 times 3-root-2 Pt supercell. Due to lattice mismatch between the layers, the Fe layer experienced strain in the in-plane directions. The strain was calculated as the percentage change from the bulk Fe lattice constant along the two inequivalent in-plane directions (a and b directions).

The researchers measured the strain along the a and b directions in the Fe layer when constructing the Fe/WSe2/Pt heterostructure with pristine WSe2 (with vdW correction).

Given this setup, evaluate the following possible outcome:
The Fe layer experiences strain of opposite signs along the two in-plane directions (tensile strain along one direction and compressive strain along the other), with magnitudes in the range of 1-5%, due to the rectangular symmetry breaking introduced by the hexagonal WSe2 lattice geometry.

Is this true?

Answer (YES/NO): NO